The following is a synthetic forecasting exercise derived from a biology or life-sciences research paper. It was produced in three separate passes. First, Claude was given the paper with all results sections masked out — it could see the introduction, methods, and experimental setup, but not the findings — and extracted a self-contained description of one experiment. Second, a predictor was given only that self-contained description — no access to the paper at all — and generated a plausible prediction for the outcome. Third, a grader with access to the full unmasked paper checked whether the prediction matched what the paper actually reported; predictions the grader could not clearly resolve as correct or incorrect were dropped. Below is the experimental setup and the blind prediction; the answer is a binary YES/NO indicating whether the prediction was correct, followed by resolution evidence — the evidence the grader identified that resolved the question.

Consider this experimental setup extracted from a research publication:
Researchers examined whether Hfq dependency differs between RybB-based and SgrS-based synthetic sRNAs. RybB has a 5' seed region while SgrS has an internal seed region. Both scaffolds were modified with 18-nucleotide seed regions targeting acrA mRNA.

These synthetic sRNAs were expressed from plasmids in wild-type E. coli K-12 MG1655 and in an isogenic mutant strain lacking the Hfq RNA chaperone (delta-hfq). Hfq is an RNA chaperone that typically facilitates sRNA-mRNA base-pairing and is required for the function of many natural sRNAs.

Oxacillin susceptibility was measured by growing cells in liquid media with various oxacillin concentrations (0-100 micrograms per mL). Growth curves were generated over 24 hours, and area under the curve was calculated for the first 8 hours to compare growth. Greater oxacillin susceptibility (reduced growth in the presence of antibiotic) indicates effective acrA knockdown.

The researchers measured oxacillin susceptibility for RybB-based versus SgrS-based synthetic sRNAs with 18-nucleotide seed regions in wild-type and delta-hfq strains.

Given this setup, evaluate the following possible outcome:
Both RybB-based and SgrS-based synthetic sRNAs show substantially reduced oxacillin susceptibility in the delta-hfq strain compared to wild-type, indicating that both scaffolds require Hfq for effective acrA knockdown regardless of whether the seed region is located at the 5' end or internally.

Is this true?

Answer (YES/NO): YES